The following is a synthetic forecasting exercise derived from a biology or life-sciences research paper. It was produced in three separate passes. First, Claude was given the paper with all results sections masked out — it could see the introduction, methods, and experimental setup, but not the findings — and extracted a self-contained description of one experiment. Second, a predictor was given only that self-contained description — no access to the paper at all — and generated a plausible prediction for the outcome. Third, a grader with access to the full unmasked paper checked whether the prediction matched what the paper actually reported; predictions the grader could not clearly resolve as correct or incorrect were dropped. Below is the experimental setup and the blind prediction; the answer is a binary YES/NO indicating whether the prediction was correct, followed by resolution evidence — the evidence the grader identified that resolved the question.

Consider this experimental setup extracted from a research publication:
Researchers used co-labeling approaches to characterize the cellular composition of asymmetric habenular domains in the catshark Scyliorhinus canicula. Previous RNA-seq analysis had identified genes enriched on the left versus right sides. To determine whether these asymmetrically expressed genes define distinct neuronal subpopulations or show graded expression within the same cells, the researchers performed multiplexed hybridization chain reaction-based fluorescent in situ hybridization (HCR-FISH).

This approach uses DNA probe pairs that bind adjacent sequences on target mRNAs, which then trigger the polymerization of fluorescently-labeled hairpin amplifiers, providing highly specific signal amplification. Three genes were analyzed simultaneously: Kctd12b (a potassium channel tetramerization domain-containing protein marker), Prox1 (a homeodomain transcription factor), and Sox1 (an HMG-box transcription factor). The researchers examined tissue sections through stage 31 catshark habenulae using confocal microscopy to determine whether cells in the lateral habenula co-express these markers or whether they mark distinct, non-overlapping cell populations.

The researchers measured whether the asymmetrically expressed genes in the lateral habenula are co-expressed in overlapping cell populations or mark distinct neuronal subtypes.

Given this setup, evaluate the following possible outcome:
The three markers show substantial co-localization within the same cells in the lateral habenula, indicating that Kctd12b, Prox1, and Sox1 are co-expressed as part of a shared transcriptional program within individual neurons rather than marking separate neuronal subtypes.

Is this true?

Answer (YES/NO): NO